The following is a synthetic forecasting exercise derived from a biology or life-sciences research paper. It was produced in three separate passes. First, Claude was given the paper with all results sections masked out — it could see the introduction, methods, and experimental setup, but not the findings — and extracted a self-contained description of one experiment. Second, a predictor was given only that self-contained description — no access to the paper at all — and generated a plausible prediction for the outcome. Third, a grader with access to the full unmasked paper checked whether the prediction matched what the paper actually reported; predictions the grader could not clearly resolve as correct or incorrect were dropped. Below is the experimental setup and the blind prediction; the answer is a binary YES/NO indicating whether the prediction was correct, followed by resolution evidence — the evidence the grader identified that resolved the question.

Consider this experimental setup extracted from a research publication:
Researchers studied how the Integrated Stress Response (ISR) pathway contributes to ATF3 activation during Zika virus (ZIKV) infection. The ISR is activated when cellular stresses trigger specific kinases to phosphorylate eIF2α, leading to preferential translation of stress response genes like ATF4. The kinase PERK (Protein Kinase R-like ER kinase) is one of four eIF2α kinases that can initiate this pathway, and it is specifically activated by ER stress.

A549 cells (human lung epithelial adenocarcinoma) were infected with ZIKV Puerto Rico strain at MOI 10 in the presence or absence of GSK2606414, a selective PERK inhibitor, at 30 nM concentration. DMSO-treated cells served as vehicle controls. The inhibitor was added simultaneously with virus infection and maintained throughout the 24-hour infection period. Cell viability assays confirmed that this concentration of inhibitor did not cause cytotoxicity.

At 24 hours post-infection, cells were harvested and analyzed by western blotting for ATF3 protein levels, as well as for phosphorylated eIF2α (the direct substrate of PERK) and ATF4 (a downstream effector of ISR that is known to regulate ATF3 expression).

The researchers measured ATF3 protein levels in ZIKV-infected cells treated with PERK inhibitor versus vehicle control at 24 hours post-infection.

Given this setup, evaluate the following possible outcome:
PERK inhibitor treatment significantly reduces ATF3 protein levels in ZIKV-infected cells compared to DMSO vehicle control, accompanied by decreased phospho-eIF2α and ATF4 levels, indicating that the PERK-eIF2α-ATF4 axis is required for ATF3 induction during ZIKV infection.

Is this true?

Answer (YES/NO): NO